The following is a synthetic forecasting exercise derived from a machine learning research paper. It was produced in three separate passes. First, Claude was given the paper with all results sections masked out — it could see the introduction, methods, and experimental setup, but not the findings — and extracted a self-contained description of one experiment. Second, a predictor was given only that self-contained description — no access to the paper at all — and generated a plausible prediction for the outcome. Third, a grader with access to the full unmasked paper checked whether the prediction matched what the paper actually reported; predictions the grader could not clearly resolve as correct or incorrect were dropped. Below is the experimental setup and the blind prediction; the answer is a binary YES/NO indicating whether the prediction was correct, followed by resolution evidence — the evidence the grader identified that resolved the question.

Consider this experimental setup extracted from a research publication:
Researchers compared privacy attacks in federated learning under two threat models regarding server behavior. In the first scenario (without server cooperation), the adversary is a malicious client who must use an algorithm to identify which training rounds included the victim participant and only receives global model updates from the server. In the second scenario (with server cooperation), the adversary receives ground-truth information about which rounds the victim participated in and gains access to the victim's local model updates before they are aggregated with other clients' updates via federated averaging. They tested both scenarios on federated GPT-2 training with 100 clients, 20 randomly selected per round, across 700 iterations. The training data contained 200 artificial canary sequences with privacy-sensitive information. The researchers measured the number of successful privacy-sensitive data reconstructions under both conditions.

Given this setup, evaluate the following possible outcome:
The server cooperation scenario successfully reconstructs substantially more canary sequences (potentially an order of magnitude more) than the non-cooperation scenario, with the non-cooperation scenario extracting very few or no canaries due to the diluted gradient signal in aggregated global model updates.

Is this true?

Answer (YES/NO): NO